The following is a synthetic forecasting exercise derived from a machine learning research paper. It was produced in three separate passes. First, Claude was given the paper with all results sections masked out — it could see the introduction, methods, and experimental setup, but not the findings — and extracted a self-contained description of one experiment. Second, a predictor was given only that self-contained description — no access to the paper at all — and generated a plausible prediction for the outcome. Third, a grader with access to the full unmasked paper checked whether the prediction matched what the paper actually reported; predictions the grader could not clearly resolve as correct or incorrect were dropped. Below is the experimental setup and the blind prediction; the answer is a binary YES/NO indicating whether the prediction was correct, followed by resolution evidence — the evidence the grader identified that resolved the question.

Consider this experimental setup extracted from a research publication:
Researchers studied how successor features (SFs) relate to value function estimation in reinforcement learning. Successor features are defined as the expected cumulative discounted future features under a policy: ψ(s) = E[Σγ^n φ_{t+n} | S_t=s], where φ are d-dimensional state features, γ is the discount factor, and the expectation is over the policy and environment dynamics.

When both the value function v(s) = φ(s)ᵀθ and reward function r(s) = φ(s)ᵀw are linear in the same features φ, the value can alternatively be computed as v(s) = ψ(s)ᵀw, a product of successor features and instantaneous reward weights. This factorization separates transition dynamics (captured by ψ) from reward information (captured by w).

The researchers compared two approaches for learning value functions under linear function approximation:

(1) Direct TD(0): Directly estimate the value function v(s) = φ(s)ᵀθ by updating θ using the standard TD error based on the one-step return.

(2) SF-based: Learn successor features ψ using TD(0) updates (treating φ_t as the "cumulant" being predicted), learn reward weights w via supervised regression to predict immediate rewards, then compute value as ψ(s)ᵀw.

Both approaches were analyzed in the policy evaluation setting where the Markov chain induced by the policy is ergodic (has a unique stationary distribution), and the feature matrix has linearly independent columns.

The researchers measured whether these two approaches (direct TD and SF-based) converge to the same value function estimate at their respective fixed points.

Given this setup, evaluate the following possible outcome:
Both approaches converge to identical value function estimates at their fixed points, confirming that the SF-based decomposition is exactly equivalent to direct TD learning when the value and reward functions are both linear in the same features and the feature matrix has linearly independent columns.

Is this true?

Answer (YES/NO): YES